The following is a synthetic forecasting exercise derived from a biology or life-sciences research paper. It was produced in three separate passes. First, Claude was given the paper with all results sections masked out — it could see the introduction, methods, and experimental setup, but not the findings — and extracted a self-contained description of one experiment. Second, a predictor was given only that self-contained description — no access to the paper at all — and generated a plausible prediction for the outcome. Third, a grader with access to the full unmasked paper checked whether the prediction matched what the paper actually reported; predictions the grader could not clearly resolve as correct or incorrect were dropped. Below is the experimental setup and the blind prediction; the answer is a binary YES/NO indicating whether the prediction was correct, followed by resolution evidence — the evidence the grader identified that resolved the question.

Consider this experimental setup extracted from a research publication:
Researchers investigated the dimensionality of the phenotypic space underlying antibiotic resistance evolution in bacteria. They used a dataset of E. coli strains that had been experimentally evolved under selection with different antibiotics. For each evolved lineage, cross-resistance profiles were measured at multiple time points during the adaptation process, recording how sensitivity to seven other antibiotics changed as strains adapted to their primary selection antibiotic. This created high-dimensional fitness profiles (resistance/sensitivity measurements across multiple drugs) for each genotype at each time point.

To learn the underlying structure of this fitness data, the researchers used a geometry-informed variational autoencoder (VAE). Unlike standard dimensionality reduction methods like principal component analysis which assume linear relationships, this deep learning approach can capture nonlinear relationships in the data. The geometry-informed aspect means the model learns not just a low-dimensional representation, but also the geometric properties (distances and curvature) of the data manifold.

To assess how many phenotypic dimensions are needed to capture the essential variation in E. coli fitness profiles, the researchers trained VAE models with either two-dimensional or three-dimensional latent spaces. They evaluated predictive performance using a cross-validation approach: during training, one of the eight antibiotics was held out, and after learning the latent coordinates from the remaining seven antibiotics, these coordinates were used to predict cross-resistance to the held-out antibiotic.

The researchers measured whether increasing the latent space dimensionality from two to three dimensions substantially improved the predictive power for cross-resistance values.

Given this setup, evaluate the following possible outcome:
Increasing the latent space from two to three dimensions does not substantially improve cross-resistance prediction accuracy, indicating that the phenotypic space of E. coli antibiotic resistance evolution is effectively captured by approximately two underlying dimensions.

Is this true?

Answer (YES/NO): YES